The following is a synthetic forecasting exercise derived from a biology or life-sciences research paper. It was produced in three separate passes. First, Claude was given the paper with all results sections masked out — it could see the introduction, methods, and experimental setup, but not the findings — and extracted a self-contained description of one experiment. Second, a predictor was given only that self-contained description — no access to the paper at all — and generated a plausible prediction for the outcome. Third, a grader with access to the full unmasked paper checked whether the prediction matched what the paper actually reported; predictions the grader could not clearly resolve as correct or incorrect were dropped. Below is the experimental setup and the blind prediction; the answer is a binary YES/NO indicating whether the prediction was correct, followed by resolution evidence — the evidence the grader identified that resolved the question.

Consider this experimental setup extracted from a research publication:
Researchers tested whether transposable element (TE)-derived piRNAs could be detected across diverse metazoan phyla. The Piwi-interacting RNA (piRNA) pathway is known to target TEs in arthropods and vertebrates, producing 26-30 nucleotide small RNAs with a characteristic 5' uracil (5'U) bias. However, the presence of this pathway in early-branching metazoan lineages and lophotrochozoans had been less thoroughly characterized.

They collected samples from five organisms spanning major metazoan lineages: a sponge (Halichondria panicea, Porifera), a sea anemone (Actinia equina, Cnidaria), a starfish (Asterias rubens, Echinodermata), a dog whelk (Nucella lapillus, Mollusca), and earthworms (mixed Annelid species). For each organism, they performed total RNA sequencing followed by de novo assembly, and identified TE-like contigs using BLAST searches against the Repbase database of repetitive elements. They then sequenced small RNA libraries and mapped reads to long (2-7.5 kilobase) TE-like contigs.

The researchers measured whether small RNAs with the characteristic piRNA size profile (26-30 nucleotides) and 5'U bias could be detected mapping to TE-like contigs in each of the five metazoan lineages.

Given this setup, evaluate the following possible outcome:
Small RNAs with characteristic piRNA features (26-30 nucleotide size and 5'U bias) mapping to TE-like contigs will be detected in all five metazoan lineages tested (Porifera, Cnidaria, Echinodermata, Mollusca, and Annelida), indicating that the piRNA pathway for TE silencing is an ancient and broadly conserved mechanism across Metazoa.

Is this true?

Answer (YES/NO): YES